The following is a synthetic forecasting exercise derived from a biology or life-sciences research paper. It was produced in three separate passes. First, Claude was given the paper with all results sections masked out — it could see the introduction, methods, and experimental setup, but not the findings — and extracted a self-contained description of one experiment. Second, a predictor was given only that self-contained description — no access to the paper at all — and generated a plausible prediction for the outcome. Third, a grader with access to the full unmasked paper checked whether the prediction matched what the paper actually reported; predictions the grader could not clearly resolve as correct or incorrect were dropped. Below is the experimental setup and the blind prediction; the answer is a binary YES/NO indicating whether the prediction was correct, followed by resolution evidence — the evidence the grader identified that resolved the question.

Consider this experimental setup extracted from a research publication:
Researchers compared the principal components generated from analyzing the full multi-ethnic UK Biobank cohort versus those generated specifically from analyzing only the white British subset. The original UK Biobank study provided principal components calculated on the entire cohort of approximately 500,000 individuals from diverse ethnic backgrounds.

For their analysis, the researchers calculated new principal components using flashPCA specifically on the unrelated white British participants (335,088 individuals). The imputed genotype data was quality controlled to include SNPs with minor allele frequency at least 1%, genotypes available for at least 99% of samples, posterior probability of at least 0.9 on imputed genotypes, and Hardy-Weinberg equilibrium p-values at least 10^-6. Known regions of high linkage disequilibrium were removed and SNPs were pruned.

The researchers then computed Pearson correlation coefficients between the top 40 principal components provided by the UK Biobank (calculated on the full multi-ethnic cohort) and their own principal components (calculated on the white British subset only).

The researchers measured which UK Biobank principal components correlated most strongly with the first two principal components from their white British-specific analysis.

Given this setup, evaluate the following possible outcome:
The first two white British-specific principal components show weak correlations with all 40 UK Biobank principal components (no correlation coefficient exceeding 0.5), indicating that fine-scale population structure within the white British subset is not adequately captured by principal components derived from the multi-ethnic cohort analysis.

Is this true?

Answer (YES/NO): NO